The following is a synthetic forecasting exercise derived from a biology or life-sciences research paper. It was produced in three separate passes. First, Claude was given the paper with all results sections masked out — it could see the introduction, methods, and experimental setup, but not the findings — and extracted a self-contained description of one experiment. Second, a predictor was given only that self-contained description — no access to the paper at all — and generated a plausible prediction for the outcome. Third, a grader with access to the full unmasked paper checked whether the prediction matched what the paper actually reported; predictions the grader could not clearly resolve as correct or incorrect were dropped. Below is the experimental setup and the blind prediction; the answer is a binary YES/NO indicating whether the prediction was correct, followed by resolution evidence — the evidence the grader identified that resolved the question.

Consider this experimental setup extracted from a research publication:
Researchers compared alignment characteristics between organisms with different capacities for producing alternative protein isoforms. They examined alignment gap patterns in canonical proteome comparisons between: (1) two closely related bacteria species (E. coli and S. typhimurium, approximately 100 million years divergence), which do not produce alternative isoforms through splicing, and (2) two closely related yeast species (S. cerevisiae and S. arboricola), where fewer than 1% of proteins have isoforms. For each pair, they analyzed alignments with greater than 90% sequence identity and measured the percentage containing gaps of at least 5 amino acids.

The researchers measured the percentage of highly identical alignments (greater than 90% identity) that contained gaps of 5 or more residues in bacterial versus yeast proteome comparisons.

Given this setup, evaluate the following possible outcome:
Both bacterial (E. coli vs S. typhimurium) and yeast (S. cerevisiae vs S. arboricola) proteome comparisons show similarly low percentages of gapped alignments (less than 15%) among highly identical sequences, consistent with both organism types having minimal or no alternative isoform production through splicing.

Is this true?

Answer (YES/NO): NO